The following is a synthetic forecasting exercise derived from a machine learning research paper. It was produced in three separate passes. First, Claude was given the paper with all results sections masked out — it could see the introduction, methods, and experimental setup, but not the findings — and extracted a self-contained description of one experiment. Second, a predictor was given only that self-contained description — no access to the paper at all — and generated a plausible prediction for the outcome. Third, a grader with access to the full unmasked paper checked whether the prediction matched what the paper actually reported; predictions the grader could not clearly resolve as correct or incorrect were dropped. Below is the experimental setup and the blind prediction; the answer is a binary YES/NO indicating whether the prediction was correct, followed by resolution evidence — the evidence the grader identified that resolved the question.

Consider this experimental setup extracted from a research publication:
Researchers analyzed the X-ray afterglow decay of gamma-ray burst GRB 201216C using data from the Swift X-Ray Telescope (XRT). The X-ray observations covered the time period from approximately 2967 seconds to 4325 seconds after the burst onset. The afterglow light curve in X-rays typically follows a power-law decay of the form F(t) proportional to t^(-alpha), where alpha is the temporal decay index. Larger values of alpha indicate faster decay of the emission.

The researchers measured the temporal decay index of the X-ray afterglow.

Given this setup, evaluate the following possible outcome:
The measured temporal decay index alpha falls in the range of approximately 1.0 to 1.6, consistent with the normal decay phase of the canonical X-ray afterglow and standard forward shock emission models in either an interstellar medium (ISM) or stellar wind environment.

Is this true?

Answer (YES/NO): NO